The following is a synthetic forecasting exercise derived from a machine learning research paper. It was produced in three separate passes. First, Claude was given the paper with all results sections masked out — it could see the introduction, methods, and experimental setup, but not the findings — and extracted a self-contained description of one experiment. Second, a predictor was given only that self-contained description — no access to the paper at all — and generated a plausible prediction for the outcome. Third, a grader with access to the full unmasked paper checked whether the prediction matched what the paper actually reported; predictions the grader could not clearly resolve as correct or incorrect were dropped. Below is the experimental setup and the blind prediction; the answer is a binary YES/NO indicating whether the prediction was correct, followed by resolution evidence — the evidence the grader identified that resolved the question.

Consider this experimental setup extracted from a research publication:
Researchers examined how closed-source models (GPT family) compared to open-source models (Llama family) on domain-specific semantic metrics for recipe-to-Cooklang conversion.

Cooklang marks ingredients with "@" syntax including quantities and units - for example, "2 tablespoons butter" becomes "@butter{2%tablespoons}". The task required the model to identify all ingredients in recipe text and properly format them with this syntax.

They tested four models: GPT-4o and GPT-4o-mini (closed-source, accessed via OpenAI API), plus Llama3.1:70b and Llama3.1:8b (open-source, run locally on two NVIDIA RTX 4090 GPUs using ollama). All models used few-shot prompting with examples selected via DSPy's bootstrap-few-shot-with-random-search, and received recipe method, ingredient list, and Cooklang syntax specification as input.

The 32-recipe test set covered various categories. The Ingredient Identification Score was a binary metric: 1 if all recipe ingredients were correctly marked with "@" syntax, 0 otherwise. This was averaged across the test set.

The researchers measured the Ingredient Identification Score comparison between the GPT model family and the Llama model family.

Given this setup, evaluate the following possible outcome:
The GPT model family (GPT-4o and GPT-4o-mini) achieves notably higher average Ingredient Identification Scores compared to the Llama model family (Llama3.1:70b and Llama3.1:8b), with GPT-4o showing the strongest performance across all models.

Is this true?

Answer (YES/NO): YES